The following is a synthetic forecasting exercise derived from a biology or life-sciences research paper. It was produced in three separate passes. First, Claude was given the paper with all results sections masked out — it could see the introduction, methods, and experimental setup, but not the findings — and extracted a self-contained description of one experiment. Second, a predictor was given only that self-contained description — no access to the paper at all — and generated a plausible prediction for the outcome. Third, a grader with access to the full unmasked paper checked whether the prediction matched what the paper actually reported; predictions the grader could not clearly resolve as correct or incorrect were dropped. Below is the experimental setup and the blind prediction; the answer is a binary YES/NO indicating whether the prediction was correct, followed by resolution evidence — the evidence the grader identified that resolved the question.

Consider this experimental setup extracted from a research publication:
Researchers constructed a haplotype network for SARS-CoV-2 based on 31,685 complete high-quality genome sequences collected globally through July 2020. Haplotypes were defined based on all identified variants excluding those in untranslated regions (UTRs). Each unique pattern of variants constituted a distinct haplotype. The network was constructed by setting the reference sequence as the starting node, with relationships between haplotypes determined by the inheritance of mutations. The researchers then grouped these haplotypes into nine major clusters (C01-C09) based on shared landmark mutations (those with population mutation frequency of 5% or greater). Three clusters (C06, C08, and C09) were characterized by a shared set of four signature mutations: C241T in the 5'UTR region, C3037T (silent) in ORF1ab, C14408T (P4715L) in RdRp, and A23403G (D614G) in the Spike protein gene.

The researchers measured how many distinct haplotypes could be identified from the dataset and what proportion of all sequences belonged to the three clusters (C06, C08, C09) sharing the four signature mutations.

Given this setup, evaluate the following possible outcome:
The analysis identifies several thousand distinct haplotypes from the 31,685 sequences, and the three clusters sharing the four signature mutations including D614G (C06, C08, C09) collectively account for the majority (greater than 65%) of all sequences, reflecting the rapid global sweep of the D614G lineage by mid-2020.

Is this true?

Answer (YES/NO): YES